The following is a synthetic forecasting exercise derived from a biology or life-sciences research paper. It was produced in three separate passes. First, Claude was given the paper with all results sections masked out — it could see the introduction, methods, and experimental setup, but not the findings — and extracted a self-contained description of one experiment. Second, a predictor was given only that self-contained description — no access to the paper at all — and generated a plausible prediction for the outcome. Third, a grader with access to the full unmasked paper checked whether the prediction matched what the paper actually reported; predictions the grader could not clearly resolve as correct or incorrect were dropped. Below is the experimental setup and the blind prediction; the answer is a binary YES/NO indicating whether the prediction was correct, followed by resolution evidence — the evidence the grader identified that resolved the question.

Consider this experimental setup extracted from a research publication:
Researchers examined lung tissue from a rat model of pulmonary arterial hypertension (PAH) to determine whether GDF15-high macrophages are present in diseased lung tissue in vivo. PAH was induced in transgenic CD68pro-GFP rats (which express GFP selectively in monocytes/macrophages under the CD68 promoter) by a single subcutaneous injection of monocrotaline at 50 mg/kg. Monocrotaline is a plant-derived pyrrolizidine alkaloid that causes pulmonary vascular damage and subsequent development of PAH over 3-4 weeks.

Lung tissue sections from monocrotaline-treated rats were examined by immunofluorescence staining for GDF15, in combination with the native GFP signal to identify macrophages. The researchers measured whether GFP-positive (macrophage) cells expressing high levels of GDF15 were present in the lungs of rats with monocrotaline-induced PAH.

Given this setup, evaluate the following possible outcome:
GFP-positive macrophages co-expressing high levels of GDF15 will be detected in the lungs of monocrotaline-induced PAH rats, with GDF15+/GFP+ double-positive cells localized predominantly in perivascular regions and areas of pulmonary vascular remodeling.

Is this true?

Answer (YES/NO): NO